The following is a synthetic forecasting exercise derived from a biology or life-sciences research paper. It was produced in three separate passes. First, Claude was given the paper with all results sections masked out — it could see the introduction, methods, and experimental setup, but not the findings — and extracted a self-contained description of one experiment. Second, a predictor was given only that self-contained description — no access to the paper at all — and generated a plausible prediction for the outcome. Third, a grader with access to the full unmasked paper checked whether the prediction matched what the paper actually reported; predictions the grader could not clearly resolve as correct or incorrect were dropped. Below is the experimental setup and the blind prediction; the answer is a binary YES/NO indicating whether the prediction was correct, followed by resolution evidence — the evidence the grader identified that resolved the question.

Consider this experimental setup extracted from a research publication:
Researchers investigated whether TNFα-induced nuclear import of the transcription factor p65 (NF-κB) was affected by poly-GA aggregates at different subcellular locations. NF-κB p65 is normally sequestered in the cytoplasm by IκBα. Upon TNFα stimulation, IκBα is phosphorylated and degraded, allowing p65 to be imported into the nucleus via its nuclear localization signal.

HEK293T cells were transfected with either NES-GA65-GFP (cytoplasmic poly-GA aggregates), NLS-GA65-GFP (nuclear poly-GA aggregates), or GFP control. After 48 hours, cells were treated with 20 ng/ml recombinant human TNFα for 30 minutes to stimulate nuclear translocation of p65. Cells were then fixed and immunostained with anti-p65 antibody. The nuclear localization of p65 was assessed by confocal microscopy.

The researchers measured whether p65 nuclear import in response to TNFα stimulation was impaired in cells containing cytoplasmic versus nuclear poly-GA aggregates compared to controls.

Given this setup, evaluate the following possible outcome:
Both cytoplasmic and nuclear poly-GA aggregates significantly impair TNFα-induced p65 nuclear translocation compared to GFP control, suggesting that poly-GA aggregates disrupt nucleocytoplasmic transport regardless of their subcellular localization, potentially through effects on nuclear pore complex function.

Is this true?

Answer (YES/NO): NO